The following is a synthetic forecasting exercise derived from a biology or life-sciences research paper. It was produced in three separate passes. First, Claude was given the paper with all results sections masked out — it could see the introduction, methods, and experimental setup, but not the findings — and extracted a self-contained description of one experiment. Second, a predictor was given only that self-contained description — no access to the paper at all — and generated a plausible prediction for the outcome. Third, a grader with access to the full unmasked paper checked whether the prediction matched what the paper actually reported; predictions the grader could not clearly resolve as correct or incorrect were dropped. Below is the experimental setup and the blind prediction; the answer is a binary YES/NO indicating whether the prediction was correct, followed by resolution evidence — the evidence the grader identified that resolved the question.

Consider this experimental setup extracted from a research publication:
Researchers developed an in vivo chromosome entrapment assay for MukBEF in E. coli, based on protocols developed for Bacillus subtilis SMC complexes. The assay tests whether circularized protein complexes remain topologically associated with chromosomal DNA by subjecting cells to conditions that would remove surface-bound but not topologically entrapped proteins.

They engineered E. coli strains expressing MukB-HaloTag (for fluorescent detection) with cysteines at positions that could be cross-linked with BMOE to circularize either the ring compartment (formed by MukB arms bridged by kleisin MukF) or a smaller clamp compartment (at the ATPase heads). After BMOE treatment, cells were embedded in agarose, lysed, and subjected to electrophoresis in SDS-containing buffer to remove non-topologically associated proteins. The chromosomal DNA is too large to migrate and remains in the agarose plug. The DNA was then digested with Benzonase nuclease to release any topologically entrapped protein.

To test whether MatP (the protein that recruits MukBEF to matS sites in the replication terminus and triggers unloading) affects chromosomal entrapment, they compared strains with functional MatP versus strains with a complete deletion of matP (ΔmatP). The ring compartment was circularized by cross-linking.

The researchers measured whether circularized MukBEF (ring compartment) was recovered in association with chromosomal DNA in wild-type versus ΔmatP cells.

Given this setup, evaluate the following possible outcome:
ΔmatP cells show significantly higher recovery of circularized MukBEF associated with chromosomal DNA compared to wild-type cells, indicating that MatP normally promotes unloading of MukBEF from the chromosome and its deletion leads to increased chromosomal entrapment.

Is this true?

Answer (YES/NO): NO